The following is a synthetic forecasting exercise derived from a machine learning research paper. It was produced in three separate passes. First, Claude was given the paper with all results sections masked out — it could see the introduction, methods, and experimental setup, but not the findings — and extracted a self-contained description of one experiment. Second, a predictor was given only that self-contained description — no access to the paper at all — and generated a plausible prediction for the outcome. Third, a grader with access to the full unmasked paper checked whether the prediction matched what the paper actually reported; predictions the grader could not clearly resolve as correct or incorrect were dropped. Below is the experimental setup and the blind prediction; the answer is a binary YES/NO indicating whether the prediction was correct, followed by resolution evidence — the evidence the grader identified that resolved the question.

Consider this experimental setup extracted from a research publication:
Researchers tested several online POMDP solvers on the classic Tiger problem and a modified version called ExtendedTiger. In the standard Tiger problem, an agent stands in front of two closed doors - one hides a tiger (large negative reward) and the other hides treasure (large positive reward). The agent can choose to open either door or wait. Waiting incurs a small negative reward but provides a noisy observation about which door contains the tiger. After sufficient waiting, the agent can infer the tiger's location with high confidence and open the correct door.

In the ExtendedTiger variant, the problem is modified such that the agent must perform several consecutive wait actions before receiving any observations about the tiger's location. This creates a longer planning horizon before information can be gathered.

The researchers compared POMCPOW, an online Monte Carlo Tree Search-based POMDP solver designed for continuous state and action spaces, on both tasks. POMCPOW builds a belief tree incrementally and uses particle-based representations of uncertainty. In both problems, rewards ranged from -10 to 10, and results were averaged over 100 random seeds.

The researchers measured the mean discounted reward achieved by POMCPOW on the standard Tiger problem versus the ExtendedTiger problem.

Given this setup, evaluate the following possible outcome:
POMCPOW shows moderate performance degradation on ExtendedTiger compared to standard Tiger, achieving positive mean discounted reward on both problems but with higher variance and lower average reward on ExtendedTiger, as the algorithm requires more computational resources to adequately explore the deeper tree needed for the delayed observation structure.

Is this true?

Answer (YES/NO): NO